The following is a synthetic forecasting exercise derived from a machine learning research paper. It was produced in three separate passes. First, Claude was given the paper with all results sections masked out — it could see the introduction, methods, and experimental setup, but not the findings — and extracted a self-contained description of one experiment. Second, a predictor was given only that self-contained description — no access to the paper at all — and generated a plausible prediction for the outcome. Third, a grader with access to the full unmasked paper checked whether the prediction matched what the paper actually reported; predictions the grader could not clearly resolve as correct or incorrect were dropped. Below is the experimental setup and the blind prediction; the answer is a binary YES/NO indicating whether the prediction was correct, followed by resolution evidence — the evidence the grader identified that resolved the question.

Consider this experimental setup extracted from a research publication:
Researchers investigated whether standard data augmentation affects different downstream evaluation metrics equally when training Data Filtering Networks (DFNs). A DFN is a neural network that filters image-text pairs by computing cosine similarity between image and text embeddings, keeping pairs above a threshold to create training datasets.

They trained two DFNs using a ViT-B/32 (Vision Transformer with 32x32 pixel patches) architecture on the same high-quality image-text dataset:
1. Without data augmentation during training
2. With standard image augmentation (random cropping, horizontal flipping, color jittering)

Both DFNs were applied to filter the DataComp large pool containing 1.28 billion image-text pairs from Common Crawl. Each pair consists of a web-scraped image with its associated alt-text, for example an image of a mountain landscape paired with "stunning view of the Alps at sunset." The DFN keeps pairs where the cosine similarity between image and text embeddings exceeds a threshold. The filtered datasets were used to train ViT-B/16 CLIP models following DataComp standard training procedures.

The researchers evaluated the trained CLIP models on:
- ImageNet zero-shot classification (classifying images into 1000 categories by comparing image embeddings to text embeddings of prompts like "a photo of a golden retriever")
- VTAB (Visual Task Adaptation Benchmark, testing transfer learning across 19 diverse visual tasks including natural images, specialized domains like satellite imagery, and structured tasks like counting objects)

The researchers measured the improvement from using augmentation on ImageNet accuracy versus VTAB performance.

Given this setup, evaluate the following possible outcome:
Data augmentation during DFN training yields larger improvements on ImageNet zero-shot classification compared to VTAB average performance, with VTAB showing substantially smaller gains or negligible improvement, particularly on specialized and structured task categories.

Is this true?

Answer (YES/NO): YES